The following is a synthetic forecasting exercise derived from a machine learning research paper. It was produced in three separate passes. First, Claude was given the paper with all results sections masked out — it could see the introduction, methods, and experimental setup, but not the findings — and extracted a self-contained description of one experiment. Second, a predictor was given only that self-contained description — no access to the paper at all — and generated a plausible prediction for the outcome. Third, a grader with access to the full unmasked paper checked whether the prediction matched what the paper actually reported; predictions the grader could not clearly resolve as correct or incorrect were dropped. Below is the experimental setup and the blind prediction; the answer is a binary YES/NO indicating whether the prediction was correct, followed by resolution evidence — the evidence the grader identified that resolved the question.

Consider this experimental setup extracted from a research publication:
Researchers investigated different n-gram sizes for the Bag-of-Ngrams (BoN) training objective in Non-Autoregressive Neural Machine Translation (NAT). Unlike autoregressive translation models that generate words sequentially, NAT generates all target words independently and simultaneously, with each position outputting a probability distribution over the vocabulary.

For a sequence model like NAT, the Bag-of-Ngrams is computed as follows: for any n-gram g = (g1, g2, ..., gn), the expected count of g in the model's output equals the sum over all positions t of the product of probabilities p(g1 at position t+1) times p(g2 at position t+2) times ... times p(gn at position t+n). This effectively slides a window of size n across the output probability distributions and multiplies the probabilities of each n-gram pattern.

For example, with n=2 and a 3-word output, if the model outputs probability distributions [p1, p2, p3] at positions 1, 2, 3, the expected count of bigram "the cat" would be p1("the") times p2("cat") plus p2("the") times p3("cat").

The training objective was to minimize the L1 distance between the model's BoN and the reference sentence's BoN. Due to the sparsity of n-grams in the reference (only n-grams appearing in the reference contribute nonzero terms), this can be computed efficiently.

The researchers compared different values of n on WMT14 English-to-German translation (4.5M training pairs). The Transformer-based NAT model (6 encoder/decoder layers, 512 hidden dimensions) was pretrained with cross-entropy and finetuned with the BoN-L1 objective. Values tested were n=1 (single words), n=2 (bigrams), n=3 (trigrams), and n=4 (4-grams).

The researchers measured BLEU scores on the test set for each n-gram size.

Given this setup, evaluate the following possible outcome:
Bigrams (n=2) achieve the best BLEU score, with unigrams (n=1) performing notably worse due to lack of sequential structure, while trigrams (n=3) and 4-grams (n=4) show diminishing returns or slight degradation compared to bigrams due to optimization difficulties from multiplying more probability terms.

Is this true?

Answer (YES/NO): YES